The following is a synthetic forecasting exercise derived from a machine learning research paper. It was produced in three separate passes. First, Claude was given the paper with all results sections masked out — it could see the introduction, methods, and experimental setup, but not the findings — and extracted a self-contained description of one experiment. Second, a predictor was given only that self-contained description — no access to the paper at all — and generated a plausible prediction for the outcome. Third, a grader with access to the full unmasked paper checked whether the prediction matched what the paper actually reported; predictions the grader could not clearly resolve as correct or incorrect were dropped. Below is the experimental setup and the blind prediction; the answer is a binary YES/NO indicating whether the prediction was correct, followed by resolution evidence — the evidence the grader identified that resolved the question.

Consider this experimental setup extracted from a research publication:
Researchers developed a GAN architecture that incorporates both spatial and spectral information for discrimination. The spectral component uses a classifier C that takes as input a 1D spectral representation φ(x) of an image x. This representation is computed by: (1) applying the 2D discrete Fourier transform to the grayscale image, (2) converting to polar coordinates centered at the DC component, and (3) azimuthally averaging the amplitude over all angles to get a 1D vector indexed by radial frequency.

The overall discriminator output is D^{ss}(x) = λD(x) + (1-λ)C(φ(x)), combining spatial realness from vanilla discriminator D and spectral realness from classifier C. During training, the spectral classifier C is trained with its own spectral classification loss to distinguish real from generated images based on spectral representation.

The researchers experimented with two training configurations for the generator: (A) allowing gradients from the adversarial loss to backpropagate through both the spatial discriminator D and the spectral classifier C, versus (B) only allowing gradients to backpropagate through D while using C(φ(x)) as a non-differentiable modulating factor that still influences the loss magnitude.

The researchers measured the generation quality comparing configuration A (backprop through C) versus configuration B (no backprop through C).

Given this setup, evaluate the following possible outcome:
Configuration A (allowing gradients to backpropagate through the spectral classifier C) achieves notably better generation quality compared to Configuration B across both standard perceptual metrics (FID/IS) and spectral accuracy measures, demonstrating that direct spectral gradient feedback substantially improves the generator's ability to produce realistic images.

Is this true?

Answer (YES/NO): NO